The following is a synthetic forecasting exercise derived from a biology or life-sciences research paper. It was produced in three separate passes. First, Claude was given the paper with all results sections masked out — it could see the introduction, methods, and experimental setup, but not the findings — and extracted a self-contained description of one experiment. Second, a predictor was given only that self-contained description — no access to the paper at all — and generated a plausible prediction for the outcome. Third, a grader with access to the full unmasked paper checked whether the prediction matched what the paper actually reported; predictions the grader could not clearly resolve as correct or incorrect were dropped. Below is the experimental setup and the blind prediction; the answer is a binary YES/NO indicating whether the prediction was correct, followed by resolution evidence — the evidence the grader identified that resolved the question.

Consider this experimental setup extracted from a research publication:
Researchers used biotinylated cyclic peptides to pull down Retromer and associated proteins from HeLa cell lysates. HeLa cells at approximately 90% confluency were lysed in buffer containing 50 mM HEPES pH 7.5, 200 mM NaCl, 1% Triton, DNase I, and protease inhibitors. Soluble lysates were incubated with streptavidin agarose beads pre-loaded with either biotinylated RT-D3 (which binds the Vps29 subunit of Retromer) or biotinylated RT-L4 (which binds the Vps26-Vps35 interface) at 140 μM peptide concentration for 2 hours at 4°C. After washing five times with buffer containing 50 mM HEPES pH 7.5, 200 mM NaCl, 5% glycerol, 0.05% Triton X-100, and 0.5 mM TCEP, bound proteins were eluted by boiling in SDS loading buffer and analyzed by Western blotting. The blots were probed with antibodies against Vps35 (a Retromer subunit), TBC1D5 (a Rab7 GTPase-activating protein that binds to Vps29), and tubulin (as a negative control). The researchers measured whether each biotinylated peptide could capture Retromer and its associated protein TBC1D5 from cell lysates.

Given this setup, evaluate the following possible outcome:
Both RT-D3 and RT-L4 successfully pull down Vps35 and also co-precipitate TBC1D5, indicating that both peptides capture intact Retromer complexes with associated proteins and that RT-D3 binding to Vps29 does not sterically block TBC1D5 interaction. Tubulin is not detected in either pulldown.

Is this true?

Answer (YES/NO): NO